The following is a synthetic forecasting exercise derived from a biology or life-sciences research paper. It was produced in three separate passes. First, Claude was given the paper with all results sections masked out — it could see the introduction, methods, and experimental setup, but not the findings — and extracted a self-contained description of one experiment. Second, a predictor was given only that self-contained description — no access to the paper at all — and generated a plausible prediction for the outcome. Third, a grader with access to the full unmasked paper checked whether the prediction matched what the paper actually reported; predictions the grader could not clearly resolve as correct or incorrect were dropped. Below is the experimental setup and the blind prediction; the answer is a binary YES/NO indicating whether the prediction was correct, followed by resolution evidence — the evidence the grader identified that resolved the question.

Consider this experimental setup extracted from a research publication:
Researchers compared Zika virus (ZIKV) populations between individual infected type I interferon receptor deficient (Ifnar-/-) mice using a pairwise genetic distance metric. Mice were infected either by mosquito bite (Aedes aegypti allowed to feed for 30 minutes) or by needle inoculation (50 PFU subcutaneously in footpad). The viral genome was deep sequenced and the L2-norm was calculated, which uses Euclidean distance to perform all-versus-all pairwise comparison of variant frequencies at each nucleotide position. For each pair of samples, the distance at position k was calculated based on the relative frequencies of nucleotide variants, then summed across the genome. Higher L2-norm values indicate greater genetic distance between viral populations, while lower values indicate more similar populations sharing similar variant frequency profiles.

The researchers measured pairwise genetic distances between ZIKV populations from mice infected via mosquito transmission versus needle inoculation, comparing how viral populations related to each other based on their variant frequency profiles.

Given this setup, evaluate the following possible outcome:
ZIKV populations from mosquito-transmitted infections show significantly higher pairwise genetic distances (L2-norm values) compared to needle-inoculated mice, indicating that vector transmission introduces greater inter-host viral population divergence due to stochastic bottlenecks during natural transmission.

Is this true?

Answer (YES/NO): NO